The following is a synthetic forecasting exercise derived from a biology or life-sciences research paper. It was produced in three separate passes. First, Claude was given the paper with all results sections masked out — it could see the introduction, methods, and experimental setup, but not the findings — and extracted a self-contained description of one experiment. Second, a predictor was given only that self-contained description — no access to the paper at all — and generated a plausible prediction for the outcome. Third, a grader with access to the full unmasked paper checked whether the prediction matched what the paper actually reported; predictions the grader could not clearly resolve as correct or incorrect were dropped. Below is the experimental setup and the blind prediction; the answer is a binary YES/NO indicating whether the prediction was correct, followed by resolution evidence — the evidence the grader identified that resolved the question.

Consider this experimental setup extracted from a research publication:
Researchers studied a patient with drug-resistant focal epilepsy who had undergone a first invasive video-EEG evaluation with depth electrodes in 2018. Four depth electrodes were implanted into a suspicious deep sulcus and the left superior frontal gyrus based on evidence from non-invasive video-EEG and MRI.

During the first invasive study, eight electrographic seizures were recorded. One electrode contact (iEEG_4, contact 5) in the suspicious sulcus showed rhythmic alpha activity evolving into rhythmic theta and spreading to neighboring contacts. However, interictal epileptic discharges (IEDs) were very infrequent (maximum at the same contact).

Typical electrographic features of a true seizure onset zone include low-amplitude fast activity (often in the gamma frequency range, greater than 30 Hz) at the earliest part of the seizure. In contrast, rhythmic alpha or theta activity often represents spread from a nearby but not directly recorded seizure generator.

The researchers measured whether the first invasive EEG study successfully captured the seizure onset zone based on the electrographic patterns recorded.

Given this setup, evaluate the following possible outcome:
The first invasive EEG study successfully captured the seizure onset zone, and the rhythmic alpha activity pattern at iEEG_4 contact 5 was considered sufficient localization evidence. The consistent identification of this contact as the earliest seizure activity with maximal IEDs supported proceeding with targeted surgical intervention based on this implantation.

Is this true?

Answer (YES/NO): NO